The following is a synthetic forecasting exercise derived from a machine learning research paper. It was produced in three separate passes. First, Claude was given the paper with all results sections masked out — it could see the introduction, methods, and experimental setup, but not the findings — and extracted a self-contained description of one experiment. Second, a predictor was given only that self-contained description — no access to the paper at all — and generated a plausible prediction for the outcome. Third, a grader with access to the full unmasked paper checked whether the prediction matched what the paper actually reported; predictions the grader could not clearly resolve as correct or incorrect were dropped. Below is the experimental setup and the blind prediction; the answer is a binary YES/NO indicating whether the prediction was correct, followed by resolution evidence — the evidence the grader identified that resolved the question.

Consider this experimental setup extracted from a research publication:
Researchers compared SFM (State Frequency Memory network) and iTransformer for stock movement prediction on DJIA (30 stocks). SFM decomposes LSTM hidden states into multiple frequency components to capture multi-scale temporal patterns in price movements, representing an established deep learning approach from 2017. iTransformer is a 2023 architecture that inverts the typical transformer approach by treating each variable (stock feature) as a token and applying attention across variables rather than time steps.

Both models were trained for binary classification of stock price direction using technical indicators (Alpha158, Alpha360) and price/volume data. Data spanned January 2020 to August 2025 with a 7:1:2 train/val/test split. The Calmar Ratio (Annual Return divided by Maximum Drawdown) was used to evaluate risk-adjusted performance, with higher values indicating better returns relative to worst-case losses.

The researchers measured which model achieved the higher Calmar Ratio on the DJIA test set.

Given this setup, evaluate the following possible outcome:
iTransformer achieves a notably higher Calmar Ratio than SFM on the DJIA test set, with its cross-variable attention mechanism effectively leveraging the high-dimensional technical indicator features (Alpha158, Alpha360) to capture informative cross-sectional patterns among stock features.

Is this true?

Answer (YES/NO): NO